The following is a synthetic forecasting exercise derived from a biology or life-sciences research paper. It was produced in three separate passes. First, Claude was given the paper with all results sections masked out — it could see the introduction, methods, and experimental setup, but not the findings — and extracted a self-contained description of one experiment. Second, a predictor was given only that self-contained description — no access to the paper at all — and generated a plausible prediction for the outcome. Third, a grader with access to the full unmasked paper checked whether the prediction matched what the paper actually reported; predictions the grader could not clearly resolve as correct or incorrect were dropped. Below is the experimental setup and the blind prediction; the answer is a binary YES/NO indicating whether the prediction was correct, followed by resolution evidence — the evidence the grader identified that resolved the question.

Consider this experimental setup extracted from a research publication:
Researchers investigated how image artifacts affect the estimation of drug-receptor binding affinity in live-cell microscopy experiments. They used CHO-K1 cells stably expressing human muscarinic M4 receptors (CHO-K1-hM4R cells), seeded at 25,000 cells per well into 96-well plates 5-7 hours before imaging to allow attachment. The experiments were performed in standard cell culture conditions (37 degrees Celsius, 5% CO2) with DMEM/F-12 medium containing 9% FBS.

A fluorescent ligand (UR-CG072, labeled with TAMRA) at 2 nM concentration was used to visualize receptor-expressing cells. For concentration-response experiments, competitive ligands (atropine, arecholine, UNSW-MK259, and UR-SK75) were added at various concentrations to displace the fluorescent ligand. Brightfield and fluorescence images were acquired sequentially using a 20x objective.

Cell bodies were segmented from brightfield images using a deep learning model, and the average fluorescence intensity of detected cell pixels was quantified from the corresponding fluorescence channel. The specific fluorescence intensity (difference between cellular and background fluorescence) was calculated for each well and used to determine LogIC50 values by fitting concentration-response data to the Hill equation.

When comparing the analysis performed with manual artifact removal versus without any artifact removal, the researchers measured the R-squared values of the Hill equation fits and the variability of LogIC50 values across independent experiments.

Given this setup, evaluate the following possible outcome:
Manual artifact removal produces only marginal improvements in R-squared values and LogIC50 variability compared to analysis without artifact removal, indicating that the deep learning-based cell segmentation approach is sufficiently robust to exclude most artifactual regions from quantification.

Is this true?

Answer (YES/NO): NO